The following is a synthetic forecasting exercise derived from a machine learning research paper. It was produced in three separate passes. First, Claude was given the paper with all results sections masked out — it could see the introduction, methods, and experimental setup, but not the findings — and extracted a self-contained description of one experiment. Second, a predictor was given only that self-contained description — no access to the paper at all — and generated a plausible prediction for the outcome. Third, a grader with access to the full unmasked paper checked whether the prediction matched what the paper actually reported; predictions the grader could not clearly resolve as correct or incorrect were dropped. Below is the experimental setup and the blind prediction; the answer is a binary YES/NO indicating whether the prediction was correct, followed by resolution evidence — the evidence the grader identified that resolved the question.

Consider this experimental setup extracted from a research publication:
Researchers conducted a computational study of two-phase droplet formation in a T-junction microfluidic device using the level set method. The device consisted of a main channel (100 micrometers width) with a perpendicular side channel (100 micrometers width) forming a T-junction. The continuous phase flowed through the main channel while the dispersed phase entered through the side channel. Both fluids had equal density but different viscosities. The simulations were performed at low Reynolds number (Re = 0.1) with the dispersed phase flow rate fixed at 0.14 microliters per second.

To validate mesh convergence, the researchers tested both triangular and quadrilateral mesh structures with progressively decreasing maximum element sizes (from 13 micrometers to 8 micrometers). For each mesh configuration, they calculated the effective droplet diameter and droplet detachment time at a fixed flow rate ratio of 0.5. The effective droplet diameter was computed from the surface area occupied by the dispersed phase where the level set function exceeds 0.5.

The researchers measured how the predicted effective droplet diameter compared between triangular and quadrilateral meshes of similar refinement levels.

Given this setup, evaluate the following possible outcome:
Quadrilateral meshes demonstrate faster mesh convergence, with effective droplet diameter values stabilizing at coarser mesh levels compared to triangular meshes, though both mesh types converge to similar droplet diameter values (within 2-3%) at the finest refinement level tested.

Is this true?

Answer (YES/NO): NO